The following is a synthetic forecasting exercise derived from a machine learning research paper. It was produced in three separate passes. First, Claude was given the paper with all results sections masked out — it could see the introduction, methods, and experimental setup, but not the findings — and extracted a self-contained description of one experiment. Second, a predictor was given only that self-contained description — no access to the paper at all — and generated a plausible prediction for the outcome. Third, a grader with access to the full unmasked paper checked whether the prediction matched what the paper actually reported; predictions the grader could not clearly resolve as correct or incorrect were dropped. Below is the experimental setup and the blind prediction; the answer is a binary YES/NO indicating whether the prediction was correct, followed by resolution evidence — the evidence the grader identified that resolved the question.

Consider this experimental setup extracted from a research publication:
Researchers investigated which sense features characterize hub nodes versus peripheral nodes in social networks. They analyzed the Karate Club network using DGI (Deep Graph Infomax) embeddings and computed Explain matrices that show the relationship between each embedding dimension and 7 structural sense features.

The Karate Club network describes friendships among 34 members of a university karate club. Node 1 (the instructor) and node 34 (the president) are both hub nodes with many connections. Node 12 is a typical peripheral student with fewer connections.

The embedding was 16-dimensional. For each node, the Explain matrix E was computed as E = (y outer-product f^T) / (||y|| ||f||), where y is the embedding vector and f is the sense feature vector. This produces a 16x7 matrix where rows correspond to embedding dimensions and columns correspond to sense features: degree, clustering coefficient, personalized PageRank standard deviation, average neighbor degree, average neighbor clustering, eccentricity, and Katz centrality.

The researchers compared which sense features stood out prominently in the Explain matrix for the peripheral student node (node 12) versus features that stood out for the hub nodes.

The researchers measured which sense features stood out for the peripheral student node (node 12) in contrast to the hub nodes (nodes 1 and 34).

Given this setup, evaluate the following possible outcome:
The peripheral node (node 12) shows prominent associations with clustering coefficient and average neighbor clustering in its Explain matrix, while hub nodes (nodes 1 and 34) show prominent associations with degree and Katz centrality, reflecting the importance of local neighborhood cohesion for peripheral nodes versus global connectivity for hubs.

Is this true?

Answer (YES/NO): NO